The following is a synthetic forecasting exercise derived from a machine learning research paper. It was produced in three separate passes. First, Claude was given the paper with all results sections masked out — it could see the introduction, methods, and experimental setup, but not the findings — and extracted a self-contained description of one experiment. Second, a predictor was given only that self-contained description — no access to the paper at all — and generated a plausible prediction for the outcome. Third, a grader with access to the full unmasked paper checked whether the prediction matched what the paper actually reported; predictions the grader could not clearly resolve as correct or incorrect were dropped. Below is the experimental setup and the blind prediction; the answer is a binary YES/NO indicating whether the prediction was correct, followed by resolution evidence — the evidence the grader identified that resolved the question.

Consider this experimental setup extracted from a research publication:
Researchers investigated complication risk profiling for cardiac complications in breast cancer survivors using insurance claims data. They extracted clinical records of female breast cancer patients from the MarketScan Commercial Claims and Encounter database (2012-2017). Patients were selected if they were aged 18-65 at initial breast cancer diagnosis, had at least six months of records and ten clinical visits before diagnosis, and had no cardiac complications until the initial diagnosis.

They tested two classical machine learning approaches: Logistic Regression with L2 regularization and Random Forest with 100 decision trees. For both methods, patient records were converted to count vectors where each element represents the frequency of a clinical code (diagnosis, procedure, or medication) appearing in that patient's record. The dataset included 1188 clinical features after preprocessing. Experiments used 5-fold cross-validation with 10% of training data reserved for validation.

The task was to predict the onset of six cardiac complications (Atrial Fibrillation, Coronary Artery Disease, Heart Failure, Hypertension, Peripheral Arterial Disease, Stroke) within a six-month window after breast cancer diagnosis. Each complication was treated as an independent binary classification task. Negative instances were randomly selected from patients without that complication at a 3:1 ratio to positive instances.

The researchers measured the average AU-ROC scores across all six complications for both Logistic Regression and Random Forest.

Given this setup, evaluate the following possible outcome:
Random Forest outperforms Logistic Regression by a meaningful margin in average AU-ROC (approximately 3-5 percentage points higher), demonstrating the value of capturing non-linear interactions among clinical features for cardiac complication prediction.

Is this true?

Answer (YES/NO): NO